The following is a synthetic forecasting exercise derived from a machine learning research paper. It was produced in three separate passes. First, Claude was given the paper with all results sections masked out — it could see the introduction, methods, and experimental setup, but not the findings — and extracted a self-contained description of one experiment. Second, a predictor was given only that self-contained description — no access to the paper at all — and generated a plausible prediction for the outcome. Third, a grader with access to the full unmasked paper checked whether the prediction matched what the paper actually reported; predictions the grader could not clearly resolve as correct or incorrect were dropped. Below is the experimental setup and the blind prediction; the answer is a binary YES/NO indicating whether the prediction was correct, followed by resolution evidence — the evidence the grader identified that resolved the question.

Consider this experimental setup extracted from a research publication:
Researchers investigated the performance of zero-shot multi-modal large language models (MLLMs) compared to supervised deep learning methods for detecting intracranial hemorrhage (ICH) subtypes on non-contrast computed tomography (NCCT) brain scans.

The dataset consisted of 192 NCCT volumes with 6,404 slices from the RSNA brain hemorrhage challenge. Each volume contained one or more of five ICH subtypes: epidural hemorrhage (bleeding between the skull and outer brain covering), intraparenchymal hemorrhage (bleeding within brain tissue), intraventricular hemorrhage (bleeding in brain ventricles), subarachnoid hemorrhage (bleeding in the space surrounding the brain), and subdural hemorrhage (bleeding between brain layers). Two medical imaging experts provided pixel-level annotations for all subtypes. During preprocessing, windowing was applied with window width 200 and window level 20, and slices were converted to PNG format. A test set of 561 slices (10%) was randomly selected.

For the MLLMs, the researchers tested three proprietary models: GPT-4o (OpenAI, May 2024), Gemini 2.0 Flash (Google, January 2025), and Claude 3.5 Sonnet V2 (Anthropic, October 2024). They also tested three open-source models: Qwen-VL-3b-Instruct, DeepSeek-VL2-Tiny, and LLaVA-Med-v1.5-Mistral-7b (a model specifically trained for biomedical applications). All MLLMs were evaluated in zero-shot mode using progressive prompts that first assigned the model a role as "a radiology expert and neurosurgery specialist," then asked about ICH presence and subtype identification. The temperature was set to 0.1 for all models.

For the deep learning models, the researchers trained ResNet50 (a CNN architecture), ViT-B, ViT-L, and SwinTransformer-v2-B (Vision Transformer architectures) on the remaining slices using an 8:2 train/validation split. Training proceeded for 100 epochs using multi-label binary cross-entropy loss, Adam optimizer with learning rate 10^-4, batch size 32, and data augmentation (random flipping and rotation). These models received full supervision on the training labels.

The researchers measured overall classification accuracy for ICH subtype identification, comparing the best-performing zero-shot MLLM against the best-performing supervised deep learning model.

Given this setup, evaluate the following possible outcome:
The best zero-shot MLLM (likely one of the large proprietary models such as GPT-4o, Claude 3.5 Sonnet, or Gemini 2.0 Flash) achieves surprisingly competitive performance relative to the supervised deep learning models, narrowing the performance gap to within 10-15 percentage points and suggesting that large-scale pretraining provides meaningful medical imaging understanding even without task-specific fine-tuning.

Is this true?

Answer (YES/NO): NO